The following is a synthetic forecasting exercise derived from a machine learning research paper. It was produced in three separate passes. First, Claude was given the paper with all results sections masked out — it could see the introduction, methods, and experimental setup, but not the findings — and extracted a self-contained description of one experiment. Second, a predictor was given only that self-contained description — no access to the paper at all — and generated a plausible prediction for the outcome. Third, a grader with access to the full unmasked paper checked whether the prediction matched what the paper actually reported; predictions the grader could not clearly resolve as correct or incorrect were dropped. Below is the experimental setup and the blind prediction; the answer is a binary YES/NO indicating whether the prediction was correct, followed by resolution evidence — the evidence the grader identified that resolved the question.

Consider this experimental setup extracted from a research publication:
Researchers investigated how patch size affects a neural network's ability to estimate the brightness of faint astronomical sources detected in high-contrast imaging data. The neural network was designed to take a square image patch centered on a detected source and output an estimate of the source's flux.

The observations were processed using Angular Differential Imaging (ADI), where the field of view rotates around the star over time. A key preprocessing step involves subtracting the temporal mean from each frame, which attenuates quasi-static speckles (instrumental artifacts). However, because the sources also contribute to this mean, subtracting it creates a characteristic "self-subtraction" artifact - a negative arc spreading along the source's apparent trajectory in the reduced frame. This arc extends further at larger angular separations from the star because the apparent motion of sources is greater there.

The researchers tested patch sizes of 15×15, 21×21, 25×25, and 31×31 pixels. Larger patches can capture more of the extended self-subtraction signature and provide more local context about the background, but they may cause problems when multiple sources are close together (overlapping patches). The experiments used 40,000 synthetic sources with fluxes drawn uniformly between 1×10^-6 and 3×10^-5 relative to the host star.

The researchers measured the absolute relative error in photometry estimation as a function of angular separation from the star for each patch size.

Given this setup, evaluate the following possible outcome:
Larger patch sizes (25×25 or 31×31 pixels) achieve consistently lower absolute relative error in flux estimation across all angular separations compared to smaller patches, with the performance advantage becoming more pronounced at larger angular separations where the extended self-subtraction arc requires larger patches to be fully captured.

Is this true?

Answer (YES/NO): YES